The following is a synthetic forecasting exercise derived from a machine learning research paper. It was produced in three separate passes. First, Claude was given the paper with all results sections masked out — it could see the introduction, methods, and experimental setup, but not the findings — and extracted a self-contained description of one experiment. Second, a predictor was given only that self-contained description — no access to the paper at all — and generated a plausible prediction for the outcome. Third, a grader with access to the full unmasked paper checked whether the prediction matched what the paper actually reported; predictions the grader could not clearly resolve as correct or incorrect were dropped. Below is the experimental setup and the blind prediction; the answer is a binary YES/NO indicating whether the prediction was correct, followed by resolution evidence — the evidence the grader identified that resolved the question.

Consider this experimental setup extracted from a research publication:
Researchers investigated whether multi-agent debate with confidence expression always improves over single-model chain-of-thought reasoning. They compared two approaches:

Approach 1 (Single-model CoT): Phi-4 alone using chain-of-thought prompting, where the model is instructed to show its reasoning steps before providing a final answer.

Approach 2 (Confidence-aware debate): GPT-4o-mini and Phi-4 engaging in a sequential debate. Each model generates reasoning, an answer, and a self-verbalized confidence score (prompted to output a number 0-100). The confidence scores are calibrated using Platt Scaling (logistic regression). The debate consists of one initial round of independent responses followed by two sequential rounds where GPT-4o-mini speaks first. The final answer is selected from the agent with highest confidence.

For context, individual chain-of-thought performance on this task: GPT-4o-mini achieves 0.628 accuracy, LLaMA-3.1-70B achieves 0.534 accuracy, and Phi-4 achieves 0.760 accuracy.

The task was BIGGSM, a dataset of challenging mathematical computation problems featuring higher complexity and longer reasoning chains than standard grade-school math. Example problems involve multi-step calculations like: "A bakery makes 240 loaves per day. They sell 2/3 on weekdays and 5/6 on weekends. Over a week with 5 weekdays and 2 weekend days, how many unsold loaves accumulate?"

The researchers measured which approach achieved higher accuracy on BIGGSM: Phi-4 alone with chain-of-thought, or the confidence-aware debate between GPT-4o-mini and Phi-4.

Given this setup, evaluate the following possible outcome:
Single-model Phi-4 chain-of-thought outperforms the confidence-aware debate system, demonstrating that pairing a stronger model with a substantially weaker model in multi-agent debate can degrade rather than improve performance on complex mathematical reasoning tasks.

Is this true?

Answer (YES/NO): YES